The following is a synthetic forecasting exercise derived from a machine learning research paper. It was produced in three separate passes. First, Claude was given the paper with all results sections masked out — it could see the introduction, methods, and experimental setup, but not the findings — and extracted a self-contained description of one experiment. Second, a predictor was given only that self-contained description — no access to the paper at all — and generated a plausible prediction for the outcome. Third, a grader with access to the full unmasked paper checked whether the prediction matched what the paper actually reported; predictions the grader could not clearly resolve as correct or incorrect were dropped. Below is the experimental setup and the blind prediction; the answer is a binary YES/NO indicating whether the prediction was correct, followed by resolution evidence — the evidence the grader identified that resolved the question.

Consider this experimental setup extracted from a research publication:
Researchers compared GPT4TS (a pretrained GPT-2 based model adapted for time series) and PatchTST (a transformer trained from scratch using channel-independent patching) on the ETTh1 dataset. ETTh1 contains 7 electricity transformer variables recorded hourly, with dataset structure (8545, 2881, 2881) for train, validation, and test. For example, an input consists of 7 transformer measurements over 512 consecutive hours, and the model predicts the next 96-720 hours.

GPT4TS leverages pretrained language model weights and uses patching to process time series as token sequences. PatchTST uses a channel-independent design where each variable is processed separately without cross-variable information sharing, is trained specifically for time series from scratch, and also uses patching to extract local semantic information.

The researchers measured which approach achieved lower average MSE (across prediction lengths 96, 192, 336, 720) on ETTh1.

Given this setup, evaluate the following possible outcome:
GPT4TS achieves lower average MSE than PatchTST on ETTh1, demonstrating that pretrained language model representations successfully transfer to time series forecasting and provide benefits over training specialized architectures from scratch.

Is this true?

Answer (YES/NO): YES